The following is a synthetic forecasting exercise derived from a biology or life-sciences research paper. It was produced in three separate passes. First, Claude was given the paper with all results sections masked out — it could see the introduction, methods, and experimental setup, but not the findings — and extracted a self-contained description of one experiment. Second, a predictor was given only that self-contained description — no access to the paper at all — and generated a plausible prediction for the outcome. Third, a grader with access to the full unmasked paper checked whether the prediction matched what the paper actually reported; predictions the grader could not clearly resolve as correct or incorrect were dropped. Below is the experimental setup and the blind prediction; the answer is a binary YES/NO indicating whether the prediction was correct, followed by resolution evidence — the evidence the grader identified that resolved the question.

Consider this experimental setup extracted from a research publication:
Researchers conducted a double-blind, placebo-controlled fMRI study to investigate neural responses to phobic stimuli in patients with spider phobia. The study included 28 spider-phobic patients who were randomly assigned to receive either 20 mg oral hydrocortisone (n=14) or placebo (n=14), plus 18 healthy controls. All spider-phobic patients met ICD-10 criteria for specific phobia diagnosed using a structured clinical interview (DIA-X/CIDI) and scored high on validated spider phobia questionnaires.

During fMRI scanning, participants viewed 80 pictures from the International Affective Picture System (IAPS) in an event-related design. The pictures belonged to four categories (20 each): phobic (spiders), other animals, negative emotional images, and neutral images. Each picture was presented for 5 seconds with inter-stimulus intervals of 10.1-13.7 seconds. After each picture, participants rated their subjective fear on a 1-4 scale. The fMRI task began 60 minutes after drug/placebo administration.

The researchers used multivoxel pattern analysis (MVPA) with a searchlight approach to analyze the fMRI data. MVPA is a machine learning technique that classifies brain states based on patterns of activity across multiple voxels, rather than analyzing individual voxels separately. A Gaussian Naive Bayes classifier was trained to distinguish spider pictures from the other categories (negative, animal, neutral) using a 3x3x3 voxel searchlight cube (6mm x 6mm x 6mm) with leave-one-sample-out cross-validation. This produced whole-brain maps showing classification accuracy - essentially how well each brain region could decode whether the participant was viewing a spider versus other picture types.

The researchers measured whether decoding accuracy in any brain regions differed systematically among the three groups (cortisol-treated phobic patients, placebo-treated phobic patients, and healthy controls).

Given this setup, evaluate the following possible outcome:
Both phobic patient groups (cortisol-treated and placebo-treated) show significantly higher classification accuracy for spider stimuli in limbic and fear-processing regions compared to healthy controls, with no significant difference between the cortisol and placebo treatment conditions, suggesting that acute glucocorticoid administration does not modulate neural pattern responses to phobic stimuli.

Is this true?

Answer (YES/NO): NO